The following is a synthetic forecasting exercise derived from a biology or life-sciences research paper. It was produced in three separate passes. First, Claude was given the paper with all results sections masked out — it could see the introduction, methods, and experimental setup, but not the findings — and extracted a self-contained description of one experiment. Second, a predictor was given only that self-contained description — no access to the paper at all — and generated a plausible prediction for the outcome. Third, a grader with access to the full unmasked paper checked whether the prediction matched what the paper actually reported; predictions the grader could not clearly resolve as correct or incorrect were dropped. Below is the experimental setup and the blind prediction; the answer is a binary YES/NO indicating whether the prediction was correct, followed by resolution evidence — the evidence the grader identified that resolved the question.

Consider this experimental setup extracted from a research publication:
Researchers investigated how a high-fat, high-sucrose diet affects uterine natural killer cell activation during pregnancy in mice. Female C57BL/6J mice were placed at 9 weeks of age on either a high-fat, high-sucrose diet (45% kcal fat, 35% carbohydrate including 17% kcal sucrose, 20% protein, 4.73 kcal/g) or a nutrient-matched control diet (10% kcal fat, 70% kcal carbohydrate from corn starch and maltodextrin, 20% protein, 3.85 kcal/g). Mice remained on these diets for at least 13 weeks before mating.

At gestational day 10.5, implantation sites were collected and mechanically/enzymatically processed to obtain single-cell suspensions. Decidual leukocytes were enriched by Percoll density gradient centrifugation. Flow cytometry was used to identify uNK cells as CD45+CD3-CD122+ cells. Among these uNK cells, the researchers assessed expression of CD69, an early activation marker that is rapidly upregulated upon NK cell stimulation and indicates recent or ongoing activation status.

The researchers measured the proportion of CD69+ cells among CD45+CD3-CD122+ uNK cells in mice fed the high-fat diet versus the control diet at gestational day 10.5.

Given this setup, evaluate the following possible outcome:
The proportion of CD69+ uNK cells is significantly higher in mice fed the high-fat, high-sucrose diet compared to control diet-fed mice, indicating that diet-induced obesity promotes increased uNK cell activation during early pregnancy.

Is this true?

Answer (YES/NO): NO